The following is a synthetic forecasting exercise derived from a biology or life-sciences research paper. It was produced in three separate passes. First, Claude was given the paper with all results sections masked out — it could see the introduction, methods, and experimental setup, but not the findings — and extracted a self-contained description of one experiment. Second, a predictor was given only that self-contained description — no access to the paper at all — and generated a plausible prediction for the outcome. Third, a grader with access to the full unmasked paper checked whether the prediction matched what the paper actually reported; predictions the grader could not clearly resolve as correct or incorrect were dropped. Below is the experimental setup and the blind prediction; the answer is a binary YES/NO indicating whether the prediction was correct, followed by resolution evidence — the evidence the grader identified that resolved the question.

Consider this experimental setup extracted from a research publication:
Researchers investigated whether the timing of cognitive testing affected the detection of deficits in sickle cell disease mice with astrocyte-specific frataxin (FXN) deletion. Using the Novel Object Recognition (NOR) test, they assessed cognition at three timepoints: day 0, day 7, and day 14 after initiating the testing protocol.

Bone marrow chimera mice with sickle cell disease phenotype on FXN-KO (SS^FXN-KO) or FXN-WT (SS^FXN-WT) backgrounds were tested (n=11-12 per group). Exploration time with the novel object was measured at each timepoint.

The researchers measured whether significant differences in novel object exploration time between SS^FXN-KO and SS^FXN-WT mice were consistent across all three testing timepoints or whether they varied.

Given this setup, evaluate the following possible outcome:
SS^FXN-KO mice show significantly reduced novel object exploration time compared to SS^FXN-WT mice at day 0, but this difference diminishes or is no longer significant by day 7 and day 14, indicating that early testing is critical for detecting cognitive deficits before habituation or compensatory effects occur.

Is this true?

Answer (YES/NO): NO